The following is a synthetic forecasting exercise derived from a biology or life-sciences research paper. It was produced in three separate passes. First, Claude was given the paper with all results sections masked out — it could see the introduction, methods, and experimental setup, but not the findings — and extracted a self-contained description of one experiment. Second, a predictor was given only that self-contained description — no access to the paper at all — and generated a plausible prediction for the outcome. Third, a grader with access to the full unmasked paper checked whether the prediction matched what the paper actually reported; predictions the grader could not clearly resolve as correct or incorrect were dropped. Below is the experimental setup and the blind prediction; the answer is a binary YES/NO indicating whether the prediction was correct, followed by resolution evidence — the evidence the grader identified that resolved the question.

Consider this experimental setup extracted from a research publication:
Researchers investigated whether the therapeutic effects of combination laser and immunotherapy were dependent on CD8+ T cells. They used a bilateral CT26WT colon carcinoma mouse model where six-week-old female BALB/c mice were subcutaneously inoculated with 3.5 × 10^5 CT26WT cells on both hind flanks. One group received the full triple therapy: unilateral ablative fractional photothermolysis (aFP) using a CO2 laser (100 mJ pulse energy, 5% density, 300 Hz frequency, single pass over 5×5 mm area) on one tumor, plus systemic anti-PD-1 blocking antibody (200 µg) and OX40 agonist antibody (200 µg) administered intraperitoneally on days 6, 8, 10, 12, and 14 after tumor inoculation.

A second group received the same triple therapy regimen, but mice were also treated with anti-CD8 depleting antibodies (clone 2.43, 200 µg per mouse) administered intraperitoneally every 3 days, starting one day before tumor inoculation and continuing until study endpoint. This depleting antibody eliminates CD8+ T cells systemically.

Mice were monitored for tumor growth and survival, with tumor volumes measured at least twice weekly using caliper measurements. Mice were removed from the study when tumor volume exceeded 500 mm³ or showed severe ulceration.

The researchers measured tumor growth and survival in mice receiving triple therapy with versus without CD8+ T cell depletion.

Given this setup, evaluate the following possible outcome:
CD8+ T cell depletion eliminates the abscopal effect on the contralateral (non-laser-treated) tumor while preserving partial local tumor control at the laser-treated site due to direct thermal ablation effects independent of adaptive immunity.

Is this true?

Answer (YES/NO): NO